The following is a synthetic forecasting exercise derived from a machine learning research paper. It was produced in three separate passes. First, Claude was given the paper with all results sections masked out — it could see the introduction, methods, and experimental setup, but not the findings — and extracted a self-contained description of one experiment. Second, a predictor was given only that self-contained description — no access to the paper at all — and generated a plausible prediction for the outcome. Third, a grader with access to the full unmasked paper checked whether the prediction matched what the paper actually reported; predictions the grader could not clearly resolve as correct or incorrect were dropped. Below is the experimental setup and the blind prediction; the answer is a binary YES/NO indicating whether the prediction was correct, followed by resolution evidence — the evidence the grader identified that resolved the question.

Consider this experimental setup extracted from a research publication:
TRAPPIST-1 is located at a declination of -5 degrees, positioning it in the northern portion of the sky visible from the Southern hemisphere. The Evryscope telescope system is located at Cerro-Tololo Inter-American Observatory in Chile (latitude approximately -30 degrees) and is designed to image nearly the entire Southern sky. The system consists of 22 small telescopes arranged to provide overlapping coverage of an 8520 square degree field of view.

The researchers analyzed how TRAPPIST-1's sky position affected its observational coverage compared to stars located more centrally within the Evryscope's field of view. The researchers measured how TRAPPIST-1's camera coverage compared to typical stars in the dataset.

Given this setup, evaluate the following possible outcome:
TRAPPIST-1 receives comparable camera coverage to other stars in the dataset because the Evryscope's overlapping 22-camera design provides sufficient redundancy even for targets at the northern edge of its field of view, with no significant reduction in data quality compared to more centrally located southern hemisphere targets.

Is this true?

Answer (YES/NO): NO